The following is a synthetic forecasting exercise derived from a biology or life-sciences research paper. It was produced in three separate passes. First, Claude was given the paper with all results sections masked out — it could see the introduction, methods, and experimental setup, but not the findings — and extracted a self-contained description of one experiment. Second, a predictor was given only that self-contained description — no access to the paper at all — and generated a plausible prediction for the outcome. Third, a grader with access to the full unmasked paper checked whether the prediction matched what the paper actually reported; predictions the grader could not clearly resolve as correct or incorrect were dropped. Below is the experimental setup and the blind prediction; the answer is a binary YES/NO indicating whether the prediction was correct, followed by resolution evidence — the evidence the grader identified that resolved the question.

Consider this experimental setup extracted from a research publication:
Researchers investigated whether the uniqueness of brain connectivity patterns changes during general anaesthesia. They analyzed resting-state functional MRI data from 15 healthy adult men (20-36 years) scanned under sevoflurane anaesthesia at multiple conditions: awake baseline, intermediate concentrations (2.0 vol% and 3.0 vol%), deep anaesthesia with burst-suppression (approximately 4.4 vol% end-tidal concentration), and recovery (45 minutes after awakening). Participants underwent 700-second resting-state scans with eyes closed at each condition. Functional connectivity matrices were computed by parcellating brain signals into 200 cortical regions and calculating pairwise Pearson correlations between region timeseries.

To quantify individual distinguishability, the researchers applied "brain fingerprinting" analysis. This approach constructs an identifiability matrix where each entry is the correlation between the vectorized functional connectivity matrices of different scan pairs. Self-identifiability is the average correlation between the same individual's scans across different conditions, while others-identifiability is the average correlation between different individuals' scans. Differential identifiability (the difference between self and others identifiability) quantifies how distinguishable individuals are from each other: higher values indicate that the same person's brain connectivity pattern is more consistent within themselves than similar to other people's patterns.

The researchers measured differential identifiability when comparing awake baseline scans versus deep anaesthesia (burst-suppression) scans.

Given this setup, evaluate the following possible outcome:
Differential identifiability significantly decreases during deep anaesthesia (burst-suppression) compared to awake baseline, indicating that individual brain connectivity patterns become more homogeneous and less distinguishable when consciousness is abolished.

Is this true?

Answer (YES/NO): YES